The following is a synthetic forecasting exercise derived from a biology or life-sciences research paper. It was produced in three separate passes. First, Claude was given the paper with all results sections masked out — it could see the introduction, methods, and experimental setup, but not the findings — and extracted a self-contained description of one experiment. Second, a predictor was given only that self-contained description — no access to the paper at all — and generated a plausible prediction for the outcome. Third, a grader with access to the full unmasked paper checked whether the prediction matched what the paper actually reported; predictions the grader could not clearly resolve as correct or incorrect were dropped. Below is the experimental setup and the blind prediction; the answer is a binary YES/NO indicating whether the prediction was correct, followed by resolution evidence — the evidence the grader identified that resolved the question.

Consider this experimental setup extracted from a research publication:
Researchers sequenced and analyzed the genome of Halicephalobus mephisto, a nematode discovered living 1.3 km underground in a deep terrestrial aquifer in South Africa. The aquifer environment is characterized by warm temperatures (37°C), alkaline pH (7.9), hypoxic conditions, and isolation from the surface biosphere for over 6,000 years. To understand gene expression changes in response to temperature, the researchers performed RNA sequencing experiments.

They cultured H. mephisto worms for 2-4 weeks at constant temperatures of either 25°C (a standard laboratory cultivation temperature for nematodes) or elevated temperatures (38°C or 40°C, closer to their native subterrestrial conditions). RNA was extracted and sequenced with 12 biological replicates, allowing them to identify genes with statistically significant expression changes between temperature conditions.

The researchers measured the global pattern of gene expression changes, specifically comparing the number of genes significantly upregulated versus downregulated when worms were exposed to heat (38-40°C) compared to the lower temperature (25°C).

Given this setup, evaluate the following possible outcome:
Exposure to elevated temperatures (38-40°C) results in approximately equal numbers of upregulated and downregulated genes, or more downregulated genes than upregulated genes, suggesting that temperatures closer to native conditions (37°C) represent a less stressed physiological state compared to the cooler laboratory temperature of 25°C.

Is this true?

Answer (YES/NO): YES